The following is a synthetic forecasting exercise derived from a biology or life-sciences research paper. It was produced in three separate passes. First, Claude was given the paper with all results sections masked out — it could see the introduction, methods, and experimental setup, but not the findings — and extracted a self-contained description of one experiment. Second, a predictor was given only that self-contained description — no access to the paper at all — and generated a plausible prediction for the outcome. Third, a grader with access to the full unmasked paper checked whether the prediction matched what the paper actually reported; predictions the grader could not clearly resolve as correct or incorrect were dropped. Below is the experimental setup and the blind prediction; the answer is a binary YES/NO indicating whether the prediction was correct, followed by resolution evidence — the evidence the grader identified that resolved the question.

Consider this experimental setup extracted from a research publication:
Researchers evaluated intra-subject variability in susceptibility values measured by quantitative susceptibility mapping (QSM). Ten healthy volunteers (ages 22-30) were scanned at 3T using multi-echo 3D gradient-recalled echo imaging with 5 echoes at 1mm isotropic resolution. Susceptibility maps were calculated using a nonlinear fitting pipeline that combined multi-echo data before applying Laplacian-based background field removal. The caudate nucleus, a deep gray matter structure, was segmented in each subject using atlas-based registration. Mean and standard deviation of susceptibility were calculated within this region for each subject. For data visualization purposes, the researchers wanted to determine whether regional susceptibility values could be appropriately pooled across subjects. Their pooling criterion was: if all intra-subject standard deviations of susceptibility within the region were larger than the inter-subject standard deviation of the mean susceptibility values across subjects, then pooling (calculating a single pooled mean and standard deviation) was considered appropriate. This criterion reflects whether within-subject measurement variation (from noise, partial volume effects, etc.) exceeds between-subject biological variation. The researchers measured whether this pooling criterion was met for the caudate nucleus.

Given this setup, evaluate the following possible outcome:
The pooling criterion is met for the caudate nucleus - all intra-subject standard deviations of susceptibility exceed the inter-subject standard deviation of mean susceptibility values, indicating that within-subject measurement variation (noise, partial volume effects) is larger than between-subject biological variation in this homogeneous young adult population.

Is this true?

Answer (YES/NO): YES